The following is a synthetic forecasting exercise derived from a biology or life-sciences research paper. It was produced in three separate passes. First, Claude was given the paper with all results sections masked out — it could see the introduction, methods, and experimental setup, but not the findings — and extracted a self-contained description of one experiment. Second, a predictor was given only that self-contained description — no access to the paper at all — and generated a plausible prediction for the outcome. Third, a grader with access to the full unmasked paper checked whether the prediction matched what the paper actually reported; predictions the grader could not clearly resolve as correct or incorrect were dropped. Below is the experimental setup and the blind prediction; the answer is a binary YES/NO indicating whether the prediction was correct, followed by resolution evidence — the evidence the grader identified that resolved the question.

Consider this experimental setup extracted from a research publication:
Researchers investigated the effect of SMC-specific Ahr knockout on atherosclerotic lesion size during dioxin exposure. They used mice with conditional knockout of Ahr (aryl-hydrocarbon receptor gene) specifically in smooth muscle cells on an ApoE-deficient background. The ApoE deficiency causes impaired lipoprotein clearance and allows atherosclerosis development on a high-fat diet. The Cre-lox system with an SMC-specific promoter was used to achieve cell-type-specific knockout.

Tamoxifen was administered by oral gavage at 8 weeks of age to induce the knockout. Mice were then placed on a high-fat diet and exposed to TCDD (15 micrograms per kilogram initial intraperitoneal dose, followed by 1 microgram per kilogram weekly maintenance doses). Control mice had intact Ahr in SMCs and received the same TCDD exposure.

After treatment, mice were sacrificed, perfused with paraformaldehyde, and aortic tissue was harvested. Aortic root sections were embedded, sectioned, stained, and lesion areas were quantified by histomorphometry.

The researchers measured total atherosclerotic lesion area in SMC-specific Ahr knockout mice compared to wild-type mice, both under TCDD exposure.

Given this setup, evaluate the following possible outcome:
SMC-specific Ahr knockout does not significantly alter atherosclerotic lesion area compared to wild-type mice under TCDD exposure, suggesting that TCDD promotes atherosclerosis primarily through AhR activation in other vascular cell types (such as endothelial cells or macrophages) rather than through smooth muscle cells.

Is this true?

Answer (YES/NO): NO